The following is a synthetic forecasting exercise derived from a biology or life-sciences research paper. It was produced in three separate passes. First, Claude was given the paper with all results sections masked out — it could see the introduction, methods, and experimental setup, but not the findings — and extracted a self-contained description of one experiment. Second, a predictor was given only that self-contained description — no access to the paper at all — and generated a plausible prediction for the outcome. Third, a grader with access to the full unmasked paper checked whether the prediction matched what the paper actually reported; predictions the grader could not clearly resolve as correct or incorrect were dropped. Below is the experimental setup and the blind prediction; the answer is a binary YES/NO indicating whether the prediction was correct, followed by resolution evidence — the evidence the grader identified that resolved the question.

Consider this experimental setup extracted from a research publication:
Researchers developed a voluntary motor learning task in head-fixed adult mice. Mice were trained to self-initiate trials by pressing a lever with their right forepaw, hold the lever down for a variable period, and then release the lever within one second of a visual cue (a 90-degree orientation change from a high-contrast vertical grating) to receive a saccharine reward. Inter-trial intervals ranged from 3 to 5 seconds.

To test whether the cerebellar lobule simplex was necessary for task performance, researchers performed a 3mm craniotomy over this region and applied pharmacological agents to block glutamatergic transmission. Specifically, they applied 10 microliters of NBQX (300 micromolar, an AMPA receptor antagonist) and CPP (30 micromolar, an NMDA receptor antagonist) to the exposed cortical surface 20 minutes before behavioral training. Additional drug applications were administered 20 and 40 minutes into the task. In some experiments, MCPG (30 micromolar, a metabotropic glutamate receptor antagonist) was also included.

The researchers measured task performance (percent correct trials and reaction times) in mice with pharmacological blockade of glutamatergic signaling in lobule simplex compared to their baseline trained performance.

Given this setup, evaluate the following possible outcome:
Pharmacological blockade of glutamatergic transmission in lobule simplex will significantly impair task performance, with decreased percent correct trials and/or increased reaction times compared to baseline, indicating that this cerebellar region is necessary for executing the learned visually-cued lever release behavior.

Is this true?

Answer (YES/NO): NO